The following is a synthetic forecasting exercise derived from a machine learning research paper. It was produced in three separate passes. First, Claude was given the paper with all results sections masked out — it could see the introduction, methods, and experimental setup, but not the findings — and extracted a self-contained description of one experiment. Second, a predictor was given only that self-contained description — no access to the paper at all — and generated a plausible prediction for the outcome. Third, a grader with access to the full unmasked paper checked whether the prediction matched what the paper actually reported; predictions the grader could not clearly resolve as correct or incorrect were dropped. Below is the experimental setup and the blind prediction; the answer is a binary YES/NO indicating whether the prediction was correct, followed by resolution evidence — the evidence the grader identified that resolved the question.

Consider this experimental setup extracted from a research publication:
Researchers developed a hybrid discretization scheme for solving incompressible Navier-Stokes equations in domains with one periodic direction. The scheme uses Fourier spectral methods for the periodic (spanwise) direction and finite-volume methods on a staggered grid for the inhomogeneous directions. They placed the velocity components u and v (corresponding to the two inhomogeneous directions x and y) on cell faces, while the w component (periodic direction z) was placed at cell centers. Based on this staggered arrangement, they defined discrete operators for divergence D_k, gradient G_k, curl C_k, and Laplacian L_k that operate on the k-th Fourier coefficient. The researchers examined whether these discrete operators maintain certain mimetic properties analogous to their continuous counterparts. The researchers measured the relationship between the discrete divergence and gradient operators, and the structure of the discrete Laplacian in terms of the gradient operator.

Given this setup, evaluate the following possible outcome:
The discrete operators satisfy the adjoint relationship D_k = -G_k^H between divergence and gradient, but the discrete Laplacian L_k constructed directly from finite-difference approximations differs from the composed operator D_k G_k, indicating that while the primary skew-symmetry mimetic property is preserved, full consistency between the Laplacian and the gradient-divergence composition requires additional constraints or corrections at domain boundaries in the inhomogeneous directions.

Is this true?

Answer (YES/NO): NO